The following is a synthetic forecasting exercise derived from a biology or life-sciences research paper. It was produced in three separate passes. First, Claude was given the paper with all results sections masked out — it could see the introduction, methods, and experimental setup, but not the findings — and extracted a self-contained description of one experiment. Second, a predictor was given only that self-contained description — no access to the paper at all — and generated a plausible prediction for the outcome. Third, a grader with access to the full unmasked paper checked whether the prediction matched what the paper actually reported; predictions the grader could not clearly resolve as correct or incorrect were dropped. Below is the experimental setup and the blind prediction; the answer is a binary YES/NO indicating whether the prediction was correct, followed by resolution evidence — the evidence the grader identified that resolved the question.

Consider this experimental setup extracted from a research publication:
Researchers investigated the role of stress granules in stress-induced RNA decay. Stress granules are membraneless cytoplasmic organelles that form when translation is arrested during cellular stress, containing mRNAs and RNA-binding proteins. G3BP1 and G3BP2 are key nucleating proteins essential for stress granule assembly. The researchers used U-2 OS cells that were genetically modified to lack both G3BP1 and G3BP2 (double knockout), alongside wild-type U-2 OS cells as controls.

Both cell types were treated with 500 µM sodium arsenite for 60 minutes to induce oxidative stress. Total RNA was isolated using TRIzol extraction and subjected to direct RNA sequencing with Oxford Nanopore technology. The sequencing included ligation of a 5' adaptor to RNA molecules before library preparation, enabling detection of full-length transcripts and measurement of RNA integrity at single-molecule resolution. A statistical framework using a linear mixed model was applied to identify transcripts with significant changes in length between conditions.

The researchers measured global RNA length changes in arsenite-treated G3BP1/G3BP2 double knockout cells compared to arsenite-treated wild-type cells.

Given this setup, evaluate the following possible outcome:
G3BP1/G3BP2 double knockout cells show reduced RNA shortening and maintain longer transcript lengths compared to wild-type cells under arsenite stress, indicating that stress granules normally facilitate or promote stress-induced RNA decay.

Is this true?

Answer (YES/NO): YES